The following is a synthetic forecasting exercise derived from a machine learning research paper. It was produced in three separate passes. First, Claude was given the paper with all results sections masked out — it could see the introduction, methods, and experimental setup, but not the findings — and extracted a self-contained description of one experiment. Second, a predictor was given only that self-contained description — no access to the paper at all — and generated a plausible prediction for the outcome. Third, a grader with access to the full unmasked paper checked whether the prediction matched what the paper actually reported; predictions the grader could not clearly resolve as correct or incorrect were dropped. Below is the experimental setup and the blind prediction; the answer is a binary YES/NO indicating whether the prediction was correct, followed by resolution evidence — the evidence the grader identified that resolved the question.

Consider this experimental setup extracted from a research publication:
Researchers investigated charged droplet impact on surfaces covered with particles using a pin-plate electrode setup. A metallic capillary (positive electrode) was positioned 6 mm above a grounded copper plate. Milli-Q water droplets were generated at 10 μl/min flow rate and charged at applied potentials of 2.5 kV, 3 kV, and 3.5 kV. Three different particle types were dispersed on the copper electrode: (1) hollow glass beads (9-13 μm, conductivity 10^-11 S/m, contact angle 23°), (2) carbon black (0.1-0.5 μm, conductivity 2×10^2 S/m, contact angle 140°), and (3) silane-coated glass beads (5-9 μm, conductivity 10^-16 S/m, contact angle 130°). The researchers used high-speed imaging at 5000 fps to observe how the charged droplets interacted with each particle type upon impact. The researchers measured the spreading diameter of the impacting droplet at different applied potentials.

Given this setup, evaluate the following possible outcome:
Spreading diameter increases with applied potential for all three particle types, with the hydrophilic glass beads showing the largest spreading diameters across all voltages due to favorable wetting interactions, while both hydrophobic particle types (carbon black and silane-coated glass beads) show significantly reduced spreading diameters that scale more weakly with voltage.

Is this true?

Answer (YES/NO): NO